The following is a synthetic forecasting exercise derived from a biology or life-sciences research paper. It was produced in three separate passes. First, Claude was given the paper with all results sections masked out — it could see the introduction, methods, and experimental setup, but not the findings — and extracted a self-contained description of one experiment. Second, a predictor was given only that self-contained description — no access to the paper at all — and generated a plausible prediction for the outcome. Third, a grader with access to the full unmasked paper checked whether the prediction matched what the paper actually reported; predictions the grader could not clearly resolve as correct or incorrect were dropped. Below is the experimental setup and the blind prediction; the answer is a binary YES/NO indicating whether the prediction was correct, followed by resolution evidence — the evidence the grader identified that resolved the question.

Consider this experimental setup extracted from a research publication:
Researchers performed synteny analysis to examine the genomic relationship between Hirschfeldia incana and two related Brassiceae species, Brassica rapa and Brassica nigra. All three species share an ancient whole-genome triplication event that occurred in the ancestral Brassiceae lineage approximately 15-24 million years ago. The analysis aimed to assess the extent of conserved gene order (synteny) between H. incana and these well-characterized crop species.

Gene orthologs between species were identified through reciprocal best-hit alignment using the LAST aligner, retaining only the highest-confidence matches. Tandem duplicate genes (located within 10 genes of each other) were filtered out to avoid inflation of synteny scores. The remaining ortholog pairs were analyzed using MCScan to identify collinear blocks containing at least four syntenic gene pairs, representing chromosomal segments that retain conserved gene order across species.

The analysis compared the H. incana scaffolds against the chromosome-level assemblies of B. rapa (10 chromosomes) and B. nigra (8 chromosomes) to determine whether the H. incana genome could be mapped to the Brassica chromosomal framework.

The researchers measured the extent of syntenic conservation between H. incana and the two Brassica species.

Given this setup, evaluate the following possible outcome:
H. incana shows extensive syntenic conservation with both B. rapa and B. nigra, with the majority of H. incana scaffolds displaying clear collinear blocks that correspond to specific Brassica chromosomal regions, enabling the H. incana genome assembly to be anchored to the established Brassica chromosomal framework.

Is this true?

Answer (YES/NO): NO